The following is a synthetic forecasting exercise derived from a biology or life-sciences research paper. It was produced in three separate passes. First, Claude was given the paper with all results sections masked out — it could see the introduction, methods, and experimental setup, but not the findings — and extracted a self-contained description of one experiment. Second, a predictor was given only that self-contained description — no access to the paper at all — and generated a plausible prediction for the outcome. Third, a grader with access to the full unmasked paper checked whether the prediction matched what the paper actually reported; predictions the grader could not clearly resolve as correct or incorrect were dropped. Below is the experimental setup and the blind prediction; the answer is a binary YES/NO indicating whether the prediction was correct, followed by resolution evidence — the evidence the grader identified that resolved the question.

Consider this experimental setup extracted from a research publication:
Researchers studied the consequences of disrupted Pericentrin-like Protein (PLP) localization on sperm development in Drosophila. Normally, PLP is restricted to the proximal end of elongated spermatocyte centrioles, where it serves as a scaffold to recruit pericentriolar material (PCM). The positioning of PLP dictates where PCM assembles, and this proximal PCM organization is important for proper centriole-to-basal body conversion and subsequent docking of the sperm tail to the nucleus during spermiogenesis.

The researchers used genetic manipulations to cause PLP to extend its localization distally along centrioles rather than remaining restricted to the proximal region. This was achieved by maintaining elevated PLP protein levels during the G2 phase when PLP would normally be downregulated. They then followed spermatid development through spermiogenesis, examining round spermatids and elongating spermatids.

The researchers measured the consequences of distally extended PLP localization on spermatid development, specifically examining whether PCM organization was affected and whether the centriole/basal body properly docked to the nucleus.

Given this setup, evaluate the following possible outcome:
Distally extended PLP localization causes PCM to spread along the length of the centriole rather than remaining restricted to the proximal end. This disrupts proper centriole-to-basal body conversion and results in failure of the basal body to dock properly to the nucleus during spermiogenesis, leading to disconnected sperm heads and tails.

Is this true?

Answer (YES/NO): YES